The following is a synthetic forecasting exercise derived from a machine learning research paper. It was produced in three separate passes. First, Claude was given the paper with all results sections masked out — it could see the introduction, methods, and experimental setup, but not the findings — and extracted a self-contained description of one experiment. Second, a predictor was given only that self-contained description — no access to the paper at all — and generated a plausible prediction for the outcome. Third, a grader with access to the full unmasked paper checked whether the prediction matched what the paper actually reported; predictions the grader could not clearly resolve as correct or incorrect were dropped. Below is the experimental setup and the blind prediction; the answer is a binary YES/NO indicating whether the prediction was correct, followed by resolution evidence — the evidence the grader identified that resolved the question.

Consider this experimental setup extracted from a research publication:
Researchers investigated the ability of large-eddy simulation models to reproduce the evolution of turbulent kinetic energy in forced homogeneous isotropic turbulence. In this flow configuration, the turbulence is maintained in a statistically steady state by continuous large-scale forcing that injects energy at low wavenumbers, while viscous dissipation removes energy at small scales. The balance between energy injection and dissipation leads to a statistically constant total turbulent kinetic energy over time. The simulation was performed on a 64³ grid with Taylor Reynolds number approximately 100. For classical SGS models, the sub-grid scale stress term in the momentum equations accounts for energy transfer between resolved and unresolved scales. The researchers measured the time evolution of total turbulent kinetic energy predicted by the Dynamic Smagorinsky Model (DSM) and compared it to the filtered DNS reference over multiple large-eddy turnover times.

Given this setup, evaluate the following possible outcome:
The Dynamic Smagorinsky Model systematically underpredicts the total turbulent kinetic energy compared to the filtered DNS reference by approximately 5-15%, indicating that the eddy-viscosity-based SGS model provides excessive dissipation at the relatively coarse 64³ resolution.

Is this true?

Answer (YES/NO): NO